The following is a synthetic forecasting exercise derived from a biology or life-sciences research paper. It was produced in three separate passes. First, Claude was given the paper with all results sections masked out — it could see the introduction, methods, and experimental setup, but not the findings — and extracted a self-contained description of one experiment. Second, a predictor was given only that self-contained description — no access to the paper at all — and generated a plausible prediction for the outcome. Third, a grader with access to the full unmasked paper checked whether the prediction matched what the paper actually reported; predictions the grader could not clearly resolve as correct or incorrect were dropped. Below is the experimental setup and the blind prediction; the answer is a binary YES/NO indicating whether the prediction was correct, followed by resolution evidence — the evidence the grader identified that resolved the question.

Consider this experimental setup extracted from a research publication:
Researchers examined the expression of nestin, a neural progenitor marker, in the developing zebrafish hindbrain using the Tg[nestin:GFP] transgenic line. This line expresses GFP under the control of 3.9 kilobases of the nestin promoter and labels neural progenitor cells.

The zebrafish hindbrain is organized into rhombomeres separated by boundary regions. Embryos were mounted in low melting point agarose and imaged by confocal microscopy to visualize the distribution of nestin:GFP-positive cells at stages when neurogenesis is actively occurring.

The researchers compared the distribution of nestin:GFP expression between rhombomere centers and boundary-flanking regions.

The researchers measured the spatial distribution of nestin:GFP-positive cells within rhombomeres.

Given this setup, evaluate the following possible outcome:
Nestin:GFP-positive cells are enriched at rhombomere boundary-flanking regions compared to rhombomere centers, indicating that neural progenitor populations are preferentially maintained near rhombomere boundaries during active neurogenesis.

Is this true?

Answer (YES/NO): NO